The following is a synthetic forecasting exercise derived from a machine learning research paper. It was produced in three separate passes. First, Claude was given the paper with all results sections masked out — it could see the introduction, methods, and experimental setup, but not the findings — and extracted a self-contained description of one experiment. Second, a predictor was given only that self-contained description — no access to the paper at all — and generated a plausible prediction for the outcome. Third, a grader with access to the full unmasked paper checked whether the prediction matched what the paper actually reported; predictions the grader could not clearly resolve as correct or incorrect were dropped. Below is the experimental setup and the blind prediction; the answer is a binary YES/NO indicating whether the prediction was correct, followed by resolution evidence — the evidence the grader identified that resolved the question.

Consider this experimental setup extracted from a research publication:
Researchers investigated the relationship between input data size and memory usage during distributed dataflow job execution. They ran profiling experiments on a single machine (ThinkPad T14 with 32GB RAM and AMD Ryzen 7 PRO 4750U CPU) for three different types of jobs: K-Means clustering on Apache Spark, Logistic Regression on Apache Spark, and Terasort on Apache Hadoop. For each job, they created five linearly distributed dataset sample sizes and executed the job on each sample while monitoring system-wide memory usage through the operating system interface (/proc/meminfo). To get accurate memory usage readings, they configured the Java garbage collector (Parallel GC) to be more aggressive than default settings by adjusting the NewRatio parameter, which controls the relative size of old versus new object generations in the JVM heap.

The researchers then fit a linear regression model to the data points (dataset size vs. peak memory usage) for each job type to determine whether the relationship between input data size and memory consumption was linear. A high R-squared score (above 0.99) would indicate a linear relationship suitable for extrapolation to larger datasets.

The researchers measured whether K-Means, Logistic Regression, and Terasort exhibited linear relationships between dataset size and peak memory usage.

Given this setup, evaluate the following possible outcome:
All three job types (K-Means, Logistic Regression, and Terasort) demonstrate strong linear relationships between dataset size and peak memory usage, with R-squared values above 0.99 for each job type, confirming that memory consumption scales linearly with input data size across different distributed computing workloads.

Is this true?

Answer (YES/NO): NO